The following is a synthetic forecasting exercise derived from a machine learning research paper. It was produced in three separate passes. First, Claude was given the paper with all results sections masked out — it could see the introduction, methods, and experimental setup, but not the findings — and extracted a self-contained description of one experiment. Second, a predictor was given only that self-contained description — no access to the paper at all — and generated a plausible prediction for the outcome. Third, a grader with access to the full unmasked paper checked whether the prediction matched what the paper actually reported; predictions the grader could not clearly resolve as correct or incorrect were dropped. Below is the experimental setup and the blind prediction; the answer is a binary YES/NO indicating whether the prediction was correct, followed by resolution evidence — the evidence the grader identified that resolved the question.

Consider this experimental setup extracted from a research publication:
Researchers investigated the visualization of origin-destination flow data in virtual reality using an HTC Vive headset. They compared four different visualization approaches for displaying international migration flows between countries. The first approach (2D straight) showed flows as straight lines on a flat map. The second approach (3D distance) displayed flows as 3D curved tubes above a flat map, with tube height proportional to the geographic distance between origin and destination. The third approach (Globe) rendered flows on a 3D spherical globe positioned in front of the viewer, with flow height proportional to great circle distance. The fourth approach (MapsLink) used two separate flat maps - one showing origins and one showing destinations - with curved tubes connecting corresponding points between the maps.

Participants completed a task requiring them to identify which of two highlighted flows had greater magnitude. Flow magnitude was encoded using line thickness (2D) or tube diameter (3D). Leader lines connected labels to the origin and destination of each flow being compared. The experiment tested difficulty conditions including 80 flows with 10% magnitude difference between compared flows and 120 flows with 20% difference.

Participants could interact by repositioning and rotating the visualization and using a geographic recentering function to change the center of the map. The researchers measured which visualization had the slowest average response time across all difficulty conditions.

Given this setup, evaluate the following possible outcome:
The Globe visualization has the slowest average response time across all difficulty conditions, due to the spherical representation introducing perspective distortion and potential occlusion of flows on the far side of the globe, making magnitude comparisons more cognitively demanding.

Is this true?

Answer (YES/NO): NO